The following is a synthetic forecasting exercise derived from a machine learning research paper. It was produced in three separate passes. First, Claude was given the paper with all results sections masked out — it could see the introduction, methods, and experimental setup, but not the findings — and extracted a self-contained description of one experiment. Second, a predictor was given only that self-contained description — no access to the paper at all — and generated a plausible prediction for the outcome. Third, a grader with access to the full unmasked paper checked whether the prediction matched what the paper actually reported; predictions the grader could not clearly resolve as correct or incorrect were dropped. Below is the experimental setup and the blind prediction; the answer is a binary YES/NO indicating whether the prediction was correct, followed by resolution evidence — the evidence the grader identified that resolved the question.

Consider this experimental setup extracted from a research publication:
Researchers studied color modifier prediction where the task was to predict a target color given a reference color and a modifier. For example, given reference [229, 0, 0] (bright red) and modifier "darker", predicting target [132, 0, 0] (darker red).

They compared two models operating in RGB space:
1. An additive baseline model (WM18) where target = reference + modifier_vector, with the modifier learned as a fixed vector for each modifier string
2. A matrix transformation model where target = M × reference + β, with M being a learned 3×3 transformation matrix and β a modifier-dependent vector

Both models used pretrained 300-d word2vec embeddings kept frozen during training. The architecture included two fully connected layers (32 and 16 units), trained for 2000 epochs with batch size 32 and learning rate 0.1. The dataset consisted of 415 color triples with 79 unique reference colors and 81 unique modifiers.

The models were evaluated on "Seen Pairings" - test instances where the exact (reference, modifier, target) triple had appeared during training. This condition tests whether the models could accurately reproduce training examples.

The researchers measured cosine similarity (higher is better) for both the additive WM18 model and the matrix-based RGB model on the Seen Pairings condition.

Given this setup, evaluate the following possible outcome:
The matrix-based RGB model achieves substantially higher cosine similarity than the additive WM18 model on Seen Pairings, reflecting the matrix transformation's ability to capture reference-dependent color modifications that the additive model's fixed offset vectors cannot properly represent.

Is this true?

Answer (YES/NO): NO